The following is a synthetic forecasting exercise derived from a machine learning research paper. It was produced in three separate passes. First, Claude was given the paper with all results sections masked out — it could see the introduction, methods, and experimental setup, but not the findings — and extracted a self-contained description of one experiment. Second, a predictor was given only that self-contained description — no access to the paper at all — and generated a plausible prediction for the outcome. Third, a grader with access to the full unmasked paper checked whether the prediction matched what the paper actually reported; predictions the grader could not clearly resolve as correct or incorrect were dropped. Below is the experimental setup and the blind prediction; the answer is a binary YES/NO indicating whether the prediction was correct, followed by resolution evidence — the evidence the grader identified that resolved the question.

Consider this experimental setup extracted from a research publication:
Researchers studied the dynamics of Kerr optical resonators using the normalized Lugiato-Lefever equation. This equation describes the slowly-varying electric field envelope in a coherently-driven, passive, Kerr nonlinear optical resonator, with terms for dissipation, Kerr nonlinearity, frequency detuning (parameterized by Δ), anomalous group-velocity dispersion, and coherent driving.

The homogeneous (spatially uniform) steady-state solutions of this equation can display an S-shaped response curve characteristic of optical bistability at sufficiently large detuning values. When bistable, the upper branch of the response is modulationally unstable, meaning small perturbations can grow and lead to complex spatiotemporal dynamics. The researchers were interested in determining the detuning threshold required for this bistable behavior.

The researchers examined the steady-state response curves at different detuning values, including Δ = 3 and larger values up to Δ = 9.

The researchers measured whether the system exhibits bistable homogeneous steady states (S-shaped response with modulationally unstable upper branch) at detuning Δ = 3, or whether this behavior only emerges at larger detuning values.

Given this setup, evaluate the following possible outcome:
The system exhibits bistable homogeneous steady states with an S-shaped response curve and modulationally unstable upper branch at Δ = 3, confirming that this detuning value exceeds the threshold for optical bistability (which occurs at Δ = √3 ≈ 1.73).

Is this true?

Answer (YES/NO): NO